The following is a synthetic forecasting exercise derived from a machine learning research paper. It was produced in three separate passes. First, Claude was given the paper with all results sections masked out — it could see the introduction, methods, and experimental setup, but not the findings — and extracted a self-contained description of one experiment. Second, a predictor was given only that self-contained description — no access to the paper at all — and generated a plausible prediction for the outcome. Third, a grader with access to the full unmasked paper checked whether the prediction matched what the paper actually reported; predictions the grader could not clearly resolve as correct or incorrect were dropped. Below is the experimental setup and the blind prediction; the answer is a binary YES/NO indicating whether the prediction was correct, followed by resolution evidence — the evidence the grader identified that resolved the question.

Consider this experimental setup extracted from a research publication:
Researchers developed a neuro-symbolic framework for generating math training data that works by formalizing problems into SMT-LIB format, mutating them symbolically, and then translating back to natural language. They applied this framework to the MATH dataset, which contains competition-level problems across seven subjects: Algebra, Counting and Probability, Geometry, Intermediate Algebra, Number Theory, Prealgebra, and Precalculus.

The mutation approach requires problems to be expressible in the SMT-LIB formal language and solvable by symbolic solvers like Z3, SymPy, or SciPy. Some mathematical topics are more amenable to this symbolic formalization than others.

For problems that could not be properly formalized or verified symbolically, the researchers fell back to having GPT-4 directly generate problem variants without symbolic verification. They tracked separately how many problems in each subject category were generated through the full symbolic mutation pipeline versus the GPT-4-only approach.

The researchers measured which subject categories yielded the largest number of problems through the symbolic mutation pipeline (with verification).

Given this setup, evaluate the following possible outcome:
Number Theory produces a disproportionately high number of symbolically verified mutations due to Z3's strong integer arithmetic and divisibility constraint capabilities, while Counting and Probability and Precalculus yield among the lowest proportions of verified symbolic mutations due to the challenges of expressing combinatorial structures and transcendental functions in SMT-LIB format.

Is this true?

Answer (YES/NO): NO